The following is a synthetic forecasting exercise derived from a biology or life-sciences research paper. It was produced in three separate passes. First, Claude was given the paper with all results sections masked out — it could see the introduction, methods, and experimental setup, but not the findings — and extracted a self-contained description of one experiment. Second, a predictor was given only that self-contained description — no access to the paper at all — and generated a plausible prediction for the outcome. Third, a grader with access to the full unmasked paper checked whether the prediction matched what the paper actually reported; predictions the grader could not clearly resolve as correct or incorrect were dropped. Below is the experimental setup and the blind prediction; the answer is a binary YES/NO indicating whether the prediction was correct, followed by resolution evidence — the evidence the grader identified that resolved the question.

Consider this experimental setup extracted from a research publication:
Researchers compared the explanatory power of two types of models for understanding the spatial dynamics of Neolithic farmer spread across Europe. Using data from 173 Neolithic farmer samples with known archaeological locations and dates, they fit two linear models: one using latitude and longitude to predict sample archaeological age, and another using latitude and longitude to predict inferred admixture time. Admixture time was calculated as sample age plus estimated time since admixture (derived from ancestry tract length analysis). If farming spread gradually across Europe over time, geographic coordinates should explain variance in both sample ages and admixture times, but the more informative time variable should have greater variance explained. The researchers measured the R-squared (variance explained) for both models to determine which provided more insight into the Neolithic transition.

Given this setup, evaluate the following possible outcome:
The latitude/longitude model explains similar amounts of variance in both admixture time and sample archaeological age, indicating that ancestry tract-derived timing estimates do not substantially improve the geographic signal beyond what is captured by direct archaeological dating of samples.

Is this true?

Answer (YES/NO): NO